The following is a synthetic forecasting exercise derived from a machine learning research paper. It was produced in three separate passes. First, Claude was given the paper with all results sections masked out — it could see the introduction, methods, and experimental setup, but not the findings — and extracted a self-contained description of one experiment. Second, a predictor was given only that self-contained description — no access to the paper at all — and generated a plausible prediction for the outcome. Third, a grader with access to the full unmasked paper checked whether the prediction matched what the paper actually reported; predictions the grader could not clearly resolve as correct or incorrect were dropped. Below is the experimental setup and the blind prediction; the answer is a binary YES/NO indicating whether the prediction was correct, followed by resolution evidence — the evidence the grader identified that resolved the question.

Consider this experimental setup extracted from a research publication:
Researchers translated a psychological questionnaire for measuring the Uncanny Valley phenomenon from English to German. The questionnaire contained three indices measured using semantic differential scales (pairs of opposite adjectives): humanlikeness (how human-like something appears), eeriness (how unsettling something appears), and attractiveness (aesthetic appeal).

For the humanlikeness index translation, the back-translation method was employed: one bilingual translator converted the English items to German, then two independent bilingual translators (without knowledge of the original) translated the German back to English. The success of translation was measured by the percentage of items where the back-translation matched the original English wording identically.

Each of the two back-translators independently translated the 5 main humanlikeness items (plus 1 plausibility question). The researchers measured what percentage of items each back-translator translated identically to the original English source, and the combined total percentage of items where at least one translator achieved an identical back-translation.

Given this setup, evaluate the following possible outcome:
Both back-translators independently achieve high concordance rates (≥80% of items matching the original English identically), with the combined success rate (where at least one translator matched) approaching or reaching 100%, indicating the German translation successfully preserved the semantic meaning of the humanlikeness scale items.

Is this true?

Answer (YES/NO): NO